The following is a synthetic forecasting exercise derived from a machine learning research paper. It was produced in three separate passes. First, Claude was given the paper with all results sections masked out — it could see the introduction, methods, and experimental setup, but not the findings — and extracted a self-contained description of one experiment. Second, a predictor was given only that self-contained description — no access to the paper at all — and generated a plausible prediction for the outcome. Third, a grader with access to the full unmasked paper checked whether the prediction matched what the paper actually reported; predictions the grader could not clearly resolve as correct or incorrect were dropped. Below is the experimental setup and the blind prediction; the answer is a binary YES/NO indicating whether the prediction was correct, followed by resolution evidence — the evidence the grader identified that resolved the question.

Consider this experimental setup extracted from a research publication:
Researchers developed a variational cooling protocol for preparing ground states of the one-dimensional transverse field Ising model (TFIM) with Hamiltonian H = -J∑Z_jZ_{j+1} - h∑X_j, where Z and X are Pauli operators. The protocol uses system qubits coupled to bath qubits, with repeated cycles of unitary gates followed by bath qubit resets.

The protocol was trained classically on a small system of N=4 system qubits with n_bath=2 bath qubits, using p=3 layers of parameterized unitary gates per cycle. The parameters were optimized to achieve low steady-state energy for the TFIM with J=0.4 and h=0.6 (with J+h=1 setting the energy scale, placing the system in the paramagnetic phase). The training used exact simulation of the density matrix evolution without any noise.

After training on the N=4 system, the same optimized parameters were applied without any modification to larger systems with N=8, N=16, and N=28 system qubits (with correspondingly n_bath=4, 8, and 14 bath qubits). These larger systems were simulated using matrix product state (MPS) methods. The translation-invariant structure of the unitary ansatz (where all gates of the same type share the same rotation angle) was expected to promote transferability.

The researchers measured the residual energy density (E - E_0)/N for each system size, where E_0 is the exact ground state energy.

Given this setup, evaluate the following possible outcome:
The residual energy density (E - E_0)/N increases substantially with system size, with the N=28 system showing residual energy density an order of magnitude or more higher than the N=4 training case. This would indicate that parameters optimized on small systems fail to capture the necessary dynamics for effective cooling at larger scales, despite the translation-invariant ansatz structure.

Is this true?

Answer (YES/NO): NO